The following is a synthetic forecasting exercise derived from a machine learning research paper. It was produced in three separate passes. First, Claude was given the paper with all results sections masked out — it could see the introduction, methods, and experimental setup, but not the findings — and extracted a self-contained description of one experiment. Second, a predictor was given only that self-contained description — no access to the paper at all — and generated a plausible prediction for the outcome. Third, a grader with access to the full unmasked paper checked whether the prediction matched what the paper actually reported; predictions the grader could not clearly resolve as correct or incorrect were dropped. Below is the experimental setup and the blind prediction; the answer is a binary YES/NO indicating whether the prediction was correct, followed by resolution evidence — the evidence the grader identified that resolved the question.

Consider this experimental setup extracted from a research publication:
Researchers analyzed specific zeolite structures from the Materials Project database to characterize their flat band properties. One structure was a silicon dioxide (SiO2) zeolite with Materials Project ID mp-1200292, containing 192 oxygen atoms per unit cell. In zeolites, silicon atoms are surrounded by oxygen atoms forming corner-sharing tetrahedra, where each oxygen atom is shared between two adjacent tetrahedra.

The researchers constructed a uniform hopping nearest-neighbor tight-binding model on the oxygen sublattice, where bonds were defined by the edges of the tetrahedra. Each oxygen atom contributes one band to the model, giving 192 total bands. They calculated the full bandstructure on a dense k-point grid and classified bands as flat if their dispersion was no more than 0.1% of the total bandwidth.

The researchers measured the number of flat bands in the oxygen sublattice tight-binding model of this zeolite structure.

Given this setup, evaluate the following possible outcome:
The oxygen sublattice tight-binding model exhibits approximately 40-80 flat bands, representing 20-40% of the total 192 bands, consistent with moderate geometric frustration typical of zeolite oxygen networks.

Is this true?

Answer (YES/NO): NO